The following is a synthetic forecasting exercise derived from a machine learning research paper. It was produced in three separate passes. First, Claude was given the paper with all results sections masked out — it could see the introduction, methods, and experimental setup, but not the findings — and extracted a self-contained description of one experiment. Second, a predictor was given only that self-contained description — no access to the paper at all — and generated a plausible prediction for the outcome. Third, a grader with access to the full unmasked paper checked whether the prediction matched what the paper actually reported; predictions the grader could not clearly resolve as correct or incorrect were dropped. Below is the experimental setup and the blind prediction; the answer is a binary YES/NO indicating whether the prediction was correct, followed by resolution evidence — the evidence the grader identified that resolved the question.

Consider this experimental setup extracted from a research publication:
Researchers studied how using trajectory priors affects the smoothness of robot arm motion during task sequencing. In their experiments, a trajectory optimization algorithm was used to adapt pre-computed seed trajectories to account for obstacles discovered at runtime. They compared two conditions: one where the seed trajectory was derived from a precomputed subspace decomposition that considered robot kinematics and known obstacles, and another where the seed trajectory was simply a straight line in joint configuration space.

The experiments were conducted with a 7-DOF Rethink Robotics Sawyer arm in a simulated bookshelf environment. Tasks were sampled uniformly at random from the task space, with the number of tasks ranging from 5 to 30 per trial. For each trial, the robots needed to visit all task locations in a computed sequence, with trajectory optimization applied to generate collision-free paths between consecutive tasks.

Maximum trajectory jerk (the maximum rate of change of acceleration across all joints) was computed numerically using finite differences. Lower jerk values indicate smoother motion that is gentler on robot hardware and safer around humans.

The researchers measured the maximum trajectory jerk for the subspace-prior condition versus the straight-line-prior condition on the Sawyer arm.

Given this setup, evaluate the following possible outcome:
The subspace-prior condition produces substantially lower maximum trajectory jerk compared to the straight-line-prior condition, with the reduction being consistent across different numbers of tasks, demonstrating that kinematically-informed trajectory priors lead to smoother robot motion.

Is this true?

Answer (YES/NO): YES